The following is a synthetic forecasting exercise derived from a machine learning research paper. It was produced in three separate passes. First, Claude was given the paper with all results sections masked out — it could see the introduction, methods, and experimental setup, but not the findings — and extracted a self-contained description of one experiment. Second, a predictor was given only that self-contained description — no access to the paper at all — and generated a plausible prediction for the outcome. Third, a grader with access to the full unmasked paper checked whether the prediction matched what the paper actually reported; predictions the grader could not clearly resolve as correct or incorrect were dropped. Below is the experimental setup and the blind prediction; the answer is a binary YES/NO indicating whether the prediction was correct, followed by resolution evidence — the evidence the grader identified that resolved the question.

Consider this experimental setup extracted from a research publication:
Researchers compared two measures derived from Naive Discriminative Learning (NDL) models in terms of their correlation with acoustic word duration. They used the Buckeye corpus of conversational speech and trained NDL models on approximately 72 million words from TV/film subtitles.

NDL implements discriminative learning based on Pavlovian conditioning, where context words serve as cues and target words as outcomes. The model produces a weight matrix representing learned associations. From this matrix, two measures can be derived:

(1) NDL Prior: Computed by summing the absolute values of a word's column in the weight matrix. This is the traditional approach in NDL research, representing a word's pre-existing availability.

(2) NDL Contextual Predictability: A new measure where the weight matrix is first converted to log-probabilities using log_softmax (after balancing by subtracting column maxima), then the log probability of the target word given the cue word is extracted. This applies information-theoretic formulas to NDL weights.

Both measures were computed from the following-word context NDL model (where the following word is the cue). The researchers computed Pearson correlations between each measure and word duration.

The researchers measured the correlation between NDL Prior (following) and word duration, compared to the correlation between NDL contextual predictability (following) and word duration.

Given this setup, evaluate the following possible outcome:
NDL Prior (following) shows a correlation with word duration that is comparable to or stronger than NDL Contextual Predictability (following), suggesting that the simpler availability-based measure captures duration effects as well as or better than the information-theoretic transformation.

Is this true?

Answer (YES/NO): YES